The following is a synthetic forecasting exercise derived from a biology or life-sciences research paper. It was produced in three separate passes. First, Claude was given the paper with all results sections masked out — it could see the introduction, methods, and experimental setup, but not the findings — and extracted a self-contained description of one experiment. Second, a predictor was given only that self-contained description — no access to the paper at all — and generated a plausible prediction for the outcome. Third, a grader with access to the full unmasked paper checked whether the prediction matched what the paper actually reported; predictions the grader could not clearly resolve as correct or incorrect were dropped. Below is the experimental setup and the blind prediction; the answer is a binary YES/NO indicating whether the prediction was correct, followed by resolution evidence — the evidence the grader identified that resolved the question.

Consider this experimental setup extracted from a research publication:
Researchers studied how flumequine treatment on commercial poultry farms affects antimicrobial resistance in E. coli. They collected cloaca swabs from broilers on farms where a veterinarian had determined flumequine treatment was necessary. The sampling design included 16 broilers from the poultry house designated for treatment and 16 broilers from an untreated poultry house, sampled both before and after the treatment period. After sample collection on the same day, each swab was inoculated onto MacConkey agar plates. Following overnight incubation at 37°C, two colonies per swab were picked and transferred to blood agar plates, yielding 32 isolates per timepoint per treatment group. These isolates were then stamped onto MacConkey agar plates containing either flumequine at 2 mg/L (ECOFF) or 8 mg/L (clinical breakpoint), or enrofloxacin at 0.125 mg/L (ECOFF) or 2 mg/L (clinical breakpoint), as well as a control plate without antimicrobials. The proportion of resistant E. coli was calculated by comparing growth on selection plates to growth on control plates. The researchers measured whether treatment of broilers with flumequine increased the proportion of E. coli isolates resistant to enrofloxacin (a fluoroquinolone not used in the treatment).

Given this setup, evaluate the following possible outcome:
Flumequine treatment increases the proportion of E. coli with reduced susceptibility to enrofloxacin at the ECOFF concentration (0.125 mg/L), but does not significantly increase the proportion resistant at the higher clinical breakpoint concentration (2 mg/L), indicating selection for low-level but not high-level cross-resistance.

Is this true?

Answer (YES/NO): NO